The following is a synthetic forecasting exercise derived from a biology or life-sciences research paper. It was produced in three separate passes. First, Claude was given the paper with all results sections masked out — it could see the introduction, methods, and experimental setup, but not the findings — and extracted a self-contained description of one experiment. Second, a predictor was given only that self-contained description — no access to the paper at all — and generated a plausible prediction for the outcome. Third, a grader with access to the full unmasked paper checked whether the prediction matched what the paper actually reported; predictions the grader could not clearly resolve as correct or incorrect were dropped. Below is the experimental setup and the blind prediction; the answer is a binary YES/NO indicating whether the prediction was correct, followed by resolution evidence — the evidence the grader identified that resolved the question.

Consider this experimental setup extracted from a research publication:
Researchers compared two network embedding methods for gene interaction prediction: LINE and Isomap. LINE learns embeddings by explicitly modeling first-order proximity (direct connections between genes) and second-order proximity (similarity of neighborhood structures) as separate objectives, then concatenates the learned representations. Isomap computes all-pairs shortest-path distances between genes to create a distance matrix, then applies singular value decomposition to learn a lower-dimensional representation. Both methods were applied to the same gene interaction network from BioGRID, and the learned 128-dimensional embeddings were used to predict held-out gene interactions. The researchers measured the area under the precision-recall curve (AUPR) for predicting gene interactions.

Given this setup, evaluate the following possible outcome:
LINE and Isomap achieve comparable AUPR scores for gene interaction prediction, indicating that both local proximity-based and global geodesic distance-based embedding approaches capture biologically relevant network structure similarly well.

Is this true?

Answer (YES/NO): NO